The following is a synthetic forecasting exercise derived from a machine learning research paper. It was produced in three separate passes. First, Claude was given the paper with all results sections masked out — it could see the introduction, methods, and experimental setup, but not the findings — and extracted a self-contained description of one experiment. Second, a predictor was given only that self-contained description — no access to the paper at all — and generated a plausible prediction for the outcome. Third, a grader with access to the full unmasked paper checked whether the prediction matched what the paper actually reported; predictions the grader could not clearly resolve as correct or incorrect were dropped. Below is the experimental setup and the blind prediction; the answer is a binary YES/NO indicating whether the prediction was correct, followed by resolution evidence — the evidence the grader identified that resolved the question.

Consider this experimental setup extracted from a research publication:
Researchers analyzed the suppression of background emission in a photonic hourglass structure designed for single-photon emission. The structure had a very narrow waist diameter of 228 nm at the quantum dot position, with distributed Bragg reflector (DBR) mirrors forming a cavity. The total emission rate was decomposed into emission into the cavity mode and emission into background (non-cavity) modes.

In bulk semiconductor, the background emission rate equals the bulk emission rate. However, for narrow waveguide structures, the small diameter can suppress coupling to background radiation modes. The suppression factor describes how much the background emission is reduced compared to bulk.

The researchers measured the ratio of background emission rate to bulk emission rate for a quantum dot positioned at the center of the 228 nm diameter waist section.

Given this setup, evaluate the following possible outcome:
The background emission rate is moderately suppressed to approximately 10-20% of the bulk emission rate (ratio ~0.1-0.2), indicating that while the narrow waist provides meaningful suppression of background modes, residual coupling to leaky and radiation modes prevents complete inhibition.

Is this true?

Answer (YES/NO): NO